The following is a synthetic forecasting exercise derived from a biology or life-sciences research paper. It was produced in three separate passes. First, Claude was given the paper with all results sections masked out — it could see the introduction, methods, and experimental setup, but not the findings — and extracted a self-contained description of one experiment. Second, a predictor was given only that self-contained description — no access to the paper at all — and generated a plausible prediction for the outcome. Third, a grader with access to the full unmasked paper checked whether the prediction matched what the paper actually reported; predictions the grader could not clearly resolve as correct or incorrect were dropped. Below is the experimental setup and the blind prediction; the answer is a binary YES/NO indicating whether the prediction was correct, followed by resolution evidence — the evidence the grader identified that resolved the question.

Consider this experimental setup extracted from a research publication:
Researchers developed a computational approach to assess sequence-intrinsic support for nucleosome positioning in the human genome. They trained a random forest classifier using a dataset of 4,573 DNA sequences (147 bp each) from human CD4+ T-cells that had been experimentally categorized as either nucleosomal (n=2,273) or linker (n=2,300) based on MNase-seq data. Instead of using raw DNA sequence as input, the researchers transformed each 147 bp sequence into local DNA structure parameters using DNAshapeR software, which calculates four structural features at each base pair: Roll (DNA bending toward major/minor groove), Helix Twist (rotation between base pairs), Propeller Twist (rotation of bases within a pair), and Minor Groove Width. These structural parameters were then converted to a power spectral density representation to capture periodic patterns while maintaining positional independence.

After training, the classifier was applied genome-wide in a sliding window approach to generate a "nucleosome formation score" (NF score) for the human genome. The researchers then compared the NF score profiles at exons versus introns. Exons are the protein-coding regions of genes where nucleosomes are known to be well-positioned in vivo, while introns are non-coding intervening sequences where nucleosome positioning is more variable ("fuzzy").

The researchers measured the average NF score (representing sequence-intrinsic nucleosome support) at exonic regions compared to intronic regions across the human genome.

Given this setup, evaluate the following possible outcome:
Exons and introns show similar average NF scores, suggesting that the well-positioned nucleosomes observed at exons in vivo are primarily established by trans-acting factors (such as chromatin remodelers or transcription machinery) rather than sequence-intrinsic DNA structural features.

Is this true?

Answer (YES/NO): NO